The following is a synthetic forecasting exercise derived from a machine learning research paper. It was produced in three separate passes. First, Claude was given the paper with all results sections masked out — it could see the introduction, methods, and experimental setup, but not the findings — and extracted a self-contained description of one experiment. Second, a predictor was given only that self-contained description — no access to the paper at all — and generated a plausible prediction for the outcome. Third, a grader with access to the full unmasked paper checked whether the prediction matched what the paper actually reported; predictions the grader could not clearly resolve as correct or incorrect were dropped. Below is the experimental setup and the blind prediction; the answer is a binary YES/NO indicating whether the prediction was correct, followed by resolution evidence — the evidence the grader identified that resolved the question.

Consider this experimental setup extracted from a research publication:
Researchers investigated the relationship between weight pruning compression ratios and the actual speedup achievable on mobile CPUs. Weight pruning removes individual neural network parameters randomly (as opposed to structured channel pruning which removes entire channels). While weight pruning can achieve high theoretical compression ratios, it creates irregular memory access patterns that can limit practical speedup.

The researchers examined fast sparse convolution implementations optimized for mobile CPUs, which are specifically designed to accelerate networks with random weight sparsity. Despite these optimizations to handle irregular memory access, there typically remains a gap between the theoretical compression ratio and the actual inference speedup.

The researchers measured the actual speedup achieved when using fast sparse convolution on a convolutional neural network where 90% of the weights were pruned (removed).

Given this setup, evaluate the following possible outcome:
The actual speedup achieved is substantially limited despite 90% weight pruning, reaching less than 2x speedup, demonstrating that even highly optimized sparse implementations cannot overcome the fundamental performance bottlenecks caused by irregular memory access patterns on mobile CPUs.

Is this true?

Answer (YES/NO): NO